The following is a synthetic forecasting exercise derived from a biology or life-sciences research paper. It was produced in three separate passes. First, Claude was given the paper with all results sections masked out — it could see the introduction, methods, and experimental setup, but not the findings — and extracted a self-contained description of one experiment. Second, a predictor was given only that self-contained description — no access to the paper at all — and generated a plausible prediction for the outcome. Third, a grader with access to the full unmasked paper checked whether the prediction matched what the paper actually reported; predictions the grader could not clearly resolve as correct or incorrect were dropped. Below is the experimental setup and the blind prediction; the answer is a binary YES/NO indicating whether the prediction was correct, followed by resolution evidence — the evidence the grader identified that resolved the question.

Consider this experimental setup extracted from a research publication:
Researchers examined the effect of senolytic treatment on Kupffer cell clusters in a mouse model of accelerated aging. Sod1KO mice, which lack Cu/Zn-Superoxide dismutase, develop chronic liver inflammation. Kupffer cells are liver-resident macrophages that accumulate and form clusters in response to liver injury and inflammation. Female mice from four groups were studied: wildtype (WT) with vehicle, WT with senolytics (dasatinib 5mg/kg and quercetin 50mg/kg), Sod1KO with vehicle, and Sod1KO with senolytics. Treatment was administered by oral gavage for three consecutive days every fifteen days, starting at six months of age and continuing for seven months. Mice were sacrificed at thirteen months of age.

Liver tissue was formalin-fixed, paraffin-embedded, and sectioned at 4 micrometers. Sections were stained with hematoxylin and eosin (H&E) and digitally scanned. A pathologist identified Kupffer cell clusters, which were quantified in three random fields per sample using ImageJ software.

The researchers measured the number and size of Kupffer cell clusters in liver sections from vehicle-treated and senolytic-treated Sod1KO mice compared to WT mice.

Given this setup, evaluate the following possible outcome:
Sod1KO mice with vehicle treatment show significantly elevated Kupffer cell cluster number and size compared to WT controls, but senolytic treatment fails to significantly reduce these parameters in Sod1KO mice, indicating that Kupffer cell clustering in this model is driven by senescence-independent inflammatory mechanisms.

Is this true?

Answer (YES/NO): NO